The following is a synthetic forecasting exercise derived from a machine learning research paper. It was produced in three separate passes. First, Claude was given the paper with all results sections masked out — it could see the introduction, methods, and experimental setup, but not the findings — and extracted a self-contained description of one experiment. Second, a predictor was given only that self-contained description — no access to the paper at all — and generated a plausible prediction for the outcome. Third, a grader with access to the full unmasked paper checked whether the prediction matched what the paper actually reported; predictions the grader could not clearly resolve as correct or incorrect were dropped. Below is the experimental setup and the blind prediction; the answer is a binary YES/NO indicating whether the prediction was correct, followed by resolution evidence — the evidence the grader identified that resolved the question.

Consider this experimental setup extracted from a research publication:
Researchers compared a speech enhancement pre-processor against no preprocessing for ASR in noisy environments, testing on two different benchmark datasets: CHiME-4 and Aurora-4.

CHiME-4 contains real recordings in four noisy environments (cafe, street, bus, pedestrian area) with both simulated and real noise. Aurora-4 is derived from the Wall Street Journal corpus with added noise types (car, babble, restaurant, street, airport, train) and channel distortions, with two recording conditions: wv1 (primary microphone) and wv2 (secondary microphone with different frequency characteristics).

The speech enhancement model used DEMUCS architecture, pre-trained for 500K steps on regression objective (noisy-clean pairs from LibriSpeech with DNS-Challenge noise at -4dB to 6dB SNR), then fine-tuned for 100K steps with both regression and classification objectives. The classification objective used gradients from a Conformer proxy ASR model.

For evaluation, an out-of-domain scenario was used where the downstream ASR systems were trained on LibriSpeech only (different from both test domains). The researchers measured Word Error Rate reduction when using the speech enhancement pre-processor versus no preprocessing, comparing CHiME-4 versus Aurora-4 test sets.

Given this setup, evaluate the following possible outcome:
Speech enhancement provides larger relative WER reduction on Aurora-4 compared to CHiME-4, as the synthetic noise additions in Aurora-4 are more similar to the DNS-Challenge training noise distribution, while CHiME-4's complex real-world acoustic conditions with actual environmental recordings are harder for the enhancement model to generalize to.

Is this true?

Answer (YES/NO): NO